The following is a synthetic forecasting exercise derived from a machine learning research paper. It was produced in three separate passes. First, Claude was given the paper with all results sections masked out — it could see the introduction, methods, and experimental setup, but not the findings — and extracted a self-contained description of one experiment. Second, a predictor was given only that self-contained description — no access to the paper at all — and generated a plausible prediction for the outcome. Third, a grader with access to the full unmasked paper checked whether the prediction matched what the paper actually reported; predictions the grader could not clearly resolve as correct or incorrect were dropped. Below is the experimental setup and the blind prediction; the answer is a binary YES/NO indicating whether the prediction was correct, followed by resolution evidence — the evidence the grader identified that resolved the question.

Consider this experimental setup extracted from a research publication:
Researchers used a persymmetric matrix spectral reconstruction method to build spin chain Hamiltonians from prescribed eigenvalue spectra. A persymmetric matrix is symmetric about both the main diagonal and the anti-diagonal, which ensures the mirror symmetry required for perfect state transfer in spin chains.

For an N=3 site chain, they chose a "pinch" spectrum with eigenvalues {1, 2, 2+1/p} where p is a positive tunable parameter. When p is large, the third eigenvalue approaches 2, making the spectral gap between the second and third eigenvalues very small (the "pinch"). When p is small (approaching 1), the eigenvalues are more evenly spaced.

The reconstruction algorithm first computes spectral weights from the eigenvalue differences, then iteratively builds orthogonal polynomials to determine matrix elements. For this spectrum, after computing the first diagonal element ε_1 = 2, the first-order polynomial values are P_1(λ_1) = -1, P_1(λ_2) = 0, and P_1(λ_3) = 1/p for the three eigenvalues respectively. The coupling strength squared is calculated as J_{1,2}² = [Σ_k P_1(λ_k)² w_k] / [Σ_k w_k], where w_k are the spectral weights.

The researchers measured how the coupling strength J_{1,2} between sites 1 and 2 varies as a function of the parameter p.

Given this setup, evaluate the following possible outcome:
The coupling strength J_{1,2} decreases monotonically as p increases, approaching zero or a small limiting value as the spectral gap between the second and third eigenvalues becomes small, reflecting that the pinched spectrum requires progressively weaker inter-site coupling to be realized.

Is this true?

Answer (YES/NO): YES